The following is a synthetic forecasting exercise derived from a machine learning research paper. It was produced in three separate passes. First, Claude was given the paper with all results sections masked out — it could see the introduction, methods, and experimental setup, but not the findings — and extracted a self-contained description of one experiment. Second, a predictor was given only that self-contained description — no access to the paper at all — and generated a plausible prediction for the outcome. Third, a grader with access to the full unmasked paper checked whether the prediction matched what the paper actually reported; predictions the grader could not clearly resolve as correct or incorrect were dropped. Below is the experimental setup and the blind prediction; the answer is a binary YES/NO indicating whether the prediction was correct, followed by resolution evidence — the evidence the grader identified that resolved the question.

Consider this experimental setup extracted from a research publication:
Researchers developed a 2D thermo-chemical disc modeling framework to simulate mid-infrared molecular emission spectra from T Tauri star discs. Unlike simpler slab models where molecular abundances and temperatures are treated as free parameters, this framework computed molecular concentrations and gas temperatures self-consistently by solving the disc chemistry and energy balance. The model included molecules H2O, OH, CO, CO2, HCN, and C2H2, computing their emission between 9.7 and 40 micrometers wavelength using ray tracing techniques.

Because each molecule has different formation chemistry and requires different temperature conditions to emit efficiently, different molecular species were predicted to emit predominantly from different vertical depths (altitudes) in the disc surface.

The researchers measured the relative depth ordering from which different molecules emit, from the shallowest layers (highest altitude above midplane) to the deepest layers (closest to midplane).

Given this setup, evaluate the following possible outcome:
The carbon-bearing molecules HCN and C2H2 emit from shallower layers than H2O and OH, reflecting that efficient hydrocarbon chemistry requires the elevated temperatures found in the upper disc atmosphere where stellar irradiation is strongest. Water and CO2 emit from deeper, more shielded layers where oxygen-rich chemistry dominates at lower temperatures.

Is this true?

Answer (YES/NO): NO